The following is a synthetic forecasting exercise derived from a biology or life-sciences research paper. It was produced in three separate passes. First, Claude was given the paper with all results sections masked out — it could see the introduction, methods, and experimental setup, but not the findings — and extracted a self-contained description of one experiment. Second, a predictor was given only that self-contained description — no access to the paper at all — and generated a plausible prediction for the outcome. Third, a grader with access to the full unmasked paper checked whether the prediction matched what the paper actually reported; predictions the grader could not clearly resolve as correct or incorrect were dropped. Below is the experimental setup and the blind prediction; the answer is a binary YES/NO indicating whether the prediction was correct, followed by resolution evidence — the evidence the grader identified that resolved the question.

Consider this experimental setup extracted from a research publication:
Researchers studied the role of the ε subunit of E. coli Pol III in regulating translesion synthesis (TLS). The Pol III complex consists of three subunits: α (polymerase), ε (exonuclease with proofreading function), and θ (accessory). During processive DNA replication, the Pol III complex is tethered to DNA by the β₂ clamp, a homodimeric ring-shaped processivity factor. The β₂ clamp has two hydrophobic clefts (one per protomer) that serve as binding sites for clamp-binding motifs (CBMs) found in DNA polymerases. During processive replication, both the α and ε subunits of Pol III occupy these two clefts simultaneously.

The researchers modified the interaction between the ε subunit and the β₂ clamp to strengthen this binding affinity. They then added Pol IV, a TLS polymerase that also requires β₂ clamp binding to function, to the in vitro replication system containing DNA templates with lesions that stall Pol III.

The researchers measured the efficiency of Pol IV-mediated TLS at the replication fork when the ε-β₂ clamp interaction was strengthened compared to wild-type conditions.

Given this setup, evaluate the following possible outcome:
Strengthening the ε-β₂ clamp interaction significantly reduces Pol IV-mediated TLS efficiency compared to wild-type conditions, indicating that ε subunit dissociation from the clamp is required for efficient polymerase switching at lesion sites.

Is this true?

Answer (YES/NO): YES